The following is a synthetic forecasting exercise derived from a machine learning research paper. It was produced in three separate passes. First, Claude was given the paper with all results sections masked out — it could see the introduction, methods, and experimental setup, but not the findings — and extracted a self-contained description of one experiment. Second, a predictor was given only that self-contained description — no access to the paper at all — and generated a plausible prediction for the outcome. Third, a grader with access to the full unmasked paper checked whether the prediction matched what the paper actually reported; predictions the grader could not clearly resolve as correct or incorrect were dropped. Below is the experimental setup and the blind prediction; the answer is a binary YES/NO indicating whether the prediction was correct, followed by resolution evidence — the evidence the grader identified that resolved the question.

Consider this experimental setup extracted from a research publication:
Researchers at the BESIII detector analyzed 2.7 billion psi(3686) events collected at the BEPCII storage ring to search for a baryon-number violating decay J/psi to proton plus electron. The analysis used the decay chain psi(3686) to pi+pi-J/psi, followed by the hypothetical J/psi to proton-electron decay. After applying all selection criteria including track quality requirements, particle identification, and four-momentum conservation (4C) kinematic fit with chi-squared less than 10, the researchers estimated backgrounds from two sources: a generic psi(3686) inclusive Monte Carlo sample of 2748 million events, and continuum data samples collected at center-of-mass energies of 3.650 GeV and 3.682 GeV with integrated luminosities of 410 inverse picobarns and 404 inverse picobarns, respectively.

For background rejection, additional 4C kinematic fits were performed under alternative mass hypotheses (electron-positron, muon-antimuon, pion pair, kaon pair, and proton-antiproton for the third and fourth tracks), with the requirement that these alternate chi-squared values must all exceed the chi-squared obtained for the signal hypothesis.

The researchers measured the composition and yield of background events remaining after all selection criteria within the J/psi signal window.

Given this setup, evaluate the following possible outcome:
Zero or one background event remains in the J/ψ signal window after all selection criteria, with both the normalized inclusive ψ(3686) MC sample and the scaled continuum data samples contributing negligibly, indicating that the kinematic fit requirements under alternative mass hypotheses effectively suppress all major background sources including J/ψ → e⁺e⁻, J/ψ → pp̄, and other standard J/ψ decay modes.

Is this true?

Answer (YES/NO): NO